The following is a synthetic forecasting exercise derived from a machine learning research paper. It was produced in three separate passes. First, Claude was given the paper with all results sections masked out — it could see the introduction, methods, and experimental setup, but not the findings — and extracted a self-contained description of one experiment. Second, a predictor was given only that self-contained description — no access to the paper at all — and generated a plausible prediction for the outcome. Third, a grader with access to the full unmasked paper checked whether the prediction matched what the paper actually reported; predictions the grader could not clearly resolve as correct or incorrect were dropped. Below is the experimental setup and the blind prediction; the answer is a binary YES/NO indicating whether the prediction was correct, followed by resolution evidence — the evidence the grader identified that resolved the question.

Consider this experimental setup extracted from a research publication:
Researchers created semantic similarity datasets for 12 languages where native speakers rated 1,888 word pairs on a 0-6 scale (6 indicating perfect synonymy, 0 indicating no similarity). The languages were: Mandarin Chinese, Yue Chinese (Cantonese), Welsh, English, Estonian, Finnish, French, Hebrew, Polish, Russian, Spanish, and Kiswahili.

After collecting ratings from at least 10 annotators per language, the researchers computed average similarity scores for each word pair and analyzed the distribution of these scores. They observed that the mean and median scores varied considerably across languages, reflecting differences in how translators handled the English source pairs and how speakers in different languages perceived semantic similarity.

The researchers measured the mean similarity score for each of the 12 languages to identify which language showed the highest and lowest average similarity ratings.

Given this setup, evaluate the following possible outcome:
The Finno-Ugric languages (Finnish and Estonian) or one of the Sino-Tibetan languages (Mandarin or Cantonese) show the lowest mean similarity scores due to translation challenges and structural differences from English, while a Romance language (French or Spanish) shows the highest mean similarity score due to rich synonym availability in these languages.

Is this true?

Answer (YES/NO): NO